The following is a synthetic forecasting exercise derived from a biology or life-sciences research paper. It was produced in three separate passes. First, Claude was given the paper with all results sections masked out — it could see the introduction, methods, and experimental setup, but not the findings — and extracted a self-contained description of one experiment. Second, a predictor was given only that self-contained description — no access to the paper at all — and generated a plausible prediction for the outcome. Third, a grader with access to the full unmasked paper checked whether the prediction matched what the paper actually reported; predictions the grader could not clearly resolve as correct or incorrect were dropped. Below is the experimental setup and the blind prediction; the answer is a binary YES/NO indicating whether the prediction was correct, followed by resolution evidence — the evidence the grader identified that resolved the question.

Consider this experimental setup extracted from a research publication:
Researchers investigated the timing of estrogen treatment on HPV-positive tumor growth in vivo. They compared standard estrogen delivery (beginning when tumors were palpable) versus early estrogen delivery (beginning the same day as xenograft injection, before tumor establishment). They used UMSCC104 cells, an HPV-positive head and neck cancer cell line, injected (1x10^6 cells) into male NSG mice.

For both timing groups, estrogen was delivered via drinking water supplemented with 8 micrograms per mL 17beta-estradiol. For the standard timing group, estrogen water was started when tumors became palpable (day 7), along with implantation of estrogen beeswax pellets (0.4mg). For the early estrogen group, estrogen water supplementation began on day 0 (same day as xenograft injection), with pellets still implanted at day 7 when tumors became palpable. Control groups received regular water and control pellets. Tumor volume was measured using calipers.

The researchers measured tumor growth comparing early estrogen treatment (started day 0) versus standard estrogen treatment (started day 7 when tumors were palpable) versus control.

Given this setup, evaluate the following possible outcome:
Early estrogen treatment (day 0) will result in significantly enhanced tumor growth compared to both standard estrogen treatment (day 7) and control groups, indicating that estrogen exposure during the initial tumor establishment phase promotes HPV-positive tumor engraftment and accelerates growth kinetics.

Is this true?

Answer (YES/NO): NO